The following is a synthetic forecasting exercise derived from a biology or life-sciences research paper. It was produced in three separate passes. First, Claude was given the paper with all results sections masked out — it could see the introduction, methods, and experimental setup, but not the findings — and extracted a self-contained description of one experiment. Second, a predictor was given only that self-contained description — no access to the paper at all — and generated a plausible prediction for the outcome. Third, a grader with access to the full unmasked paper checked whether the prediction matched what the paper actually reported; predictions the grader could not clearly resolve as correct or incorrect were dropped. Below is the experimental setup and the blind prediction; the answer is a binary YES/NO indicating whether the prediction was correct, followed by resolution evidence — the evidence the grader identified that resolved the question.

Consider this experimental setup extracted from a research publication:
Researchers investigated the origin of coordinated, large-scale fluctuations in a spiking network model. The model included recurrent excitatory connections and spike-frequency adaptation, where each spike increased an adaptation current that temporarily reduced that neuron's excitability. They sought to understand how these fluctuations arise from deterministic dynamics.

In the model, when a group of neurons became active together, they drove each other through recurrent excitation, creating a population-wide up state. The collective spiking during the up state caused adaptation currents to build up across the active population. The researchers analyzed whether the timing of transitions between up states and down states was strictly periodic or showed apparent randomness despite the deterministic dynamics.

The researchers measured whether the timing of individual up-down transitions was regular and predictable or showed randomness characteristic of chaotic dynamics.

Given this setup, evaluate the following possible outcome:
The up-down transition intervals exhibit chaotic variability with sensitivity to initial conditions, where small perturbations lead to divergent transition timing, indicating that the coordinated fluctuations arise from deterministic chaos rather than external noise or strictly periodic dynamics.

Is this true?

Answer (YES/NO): YES